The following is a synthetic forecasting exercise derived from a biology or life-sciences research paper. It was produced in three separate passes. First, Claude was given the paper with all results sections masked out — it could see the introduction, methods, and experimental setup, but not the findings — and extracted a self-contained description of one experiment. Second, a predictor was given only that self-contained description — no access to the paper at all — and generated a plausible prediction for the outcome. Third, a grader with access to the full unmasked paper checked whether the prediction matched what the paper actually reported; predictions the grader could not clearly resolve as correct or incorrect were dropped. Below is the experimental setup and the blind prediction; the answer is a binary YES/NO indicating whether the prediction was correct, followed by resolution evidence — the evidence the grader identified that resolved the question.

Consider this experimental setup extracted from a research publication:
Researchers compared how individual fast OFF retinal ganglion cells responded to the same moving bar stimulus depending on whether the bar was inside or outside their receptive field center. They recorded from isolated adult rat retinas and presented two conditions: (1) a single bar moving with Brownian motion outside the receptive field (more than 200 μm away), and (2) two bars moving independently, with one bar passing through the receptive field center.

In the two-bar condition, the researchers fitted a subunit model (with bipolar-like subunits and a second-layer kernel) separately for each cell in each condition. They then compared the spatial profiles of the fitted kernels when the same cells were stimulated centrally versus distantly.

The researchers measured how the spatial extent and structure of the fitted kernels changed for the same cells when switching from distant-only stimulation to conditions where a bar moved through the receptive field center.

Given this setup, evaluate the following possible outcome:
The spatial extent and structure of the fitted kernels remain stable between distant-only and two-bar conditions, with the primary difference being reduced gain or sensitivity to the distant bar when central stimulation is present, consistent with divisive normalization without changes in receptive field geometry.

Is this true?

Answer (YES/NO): NO